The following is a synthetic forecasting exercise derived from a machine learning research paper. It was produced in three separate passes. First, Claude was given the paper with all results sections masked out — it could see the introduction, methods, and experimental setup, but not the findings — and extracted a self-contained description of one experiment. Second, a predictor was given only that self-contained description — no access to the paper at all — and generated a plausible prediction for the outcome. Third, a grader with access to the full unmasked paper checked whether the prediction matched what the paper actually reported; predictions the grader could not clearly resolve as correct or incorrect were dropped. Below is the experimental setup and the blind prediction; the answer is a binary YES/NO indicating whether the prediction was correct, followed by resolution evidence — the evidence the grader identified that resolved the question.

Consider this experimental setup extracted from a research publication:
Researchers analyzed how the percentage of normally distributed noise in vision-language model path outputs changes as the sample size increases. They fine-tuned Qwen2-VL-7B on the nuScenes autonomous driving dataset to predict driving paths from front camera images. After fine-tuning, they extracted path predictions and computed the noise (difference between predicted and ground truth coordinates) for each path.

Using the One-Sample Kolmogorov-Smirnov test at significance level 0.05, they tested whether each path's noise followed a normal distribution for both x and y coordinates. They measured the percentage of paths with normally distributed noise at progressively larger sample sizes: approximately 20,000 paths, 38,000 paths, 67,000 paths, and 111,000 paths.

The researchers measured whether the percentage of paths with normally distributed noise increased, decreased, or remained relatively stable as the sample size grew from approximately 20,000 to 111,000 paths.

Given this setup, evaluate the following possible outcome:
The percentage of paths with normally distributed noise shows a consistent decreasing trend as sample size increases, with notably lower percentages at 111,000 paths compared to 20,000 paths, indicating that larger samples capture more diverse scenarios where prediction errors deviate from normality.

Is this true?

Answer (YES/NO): NO